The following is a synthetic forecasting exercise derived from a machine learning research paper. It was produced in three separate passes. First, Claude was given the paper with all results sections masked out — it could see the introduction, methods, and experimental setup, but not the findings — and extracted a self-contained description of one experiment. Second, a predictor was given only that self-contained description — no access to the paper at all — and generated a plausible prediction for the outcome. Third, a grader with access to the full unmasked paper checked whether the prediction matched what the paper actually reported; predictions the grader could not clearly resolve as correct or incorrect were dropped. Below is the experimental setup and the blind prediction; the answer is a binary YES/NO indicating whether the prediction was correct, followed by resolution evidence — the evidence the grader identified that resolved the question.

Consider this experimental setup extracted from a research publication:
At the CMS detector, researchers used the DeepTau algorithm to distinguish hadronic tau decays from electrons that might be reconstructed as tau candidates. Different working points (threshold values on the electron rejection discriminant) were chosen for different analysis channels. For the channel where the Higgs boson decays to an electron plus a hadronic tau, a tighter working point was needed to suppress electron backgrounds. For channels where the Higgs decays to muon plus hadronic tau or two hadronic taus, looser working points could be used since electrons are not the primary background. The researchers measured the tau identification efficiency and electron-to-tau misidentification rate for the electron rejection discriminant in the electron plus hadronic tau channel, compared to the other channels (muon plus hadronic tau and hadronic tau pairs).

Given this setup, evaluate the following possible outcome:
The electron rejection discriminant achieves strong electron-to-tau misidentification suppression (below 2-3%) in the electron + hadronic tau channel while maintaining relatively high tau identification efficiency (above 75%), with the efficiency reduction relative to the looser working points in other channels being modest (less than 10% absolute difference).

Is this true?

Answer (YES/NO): NO